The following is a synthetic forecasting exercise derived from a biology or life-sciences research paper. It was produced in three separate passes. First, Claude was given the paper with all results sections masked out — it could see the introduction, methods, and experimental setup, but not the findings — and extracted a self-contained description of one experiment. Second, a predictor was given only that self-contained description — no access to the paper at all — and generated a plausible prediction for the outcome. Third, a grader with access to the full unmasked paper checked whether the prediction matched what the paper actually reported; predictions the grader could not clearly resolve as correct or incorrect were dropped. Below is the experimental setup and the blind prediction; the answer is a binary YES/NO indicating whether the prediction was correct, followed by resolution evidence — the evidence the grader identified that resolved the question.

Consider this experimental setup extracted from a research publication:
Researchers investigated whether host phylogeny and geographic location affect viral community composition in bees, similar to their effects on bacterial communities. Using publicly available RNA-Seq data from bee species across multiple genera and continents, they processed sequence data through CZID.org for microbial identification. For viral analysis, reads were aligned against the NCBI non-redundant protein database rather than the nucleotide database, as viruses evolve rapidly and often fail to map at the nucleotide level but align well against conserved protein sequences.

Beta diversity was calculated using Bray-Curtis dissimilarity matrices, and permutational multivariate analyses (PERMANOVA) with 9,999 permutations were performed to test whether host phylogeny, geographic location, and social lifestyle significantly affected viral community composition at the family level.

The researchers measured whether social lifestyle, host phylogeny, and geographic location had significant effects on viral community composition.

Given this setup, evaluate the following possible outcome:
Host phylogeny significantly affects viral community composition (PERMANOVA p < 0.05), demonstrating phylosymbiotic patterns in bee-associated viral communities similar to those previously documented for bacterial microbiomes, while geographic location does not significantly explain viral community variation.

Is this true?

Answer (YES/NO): NO